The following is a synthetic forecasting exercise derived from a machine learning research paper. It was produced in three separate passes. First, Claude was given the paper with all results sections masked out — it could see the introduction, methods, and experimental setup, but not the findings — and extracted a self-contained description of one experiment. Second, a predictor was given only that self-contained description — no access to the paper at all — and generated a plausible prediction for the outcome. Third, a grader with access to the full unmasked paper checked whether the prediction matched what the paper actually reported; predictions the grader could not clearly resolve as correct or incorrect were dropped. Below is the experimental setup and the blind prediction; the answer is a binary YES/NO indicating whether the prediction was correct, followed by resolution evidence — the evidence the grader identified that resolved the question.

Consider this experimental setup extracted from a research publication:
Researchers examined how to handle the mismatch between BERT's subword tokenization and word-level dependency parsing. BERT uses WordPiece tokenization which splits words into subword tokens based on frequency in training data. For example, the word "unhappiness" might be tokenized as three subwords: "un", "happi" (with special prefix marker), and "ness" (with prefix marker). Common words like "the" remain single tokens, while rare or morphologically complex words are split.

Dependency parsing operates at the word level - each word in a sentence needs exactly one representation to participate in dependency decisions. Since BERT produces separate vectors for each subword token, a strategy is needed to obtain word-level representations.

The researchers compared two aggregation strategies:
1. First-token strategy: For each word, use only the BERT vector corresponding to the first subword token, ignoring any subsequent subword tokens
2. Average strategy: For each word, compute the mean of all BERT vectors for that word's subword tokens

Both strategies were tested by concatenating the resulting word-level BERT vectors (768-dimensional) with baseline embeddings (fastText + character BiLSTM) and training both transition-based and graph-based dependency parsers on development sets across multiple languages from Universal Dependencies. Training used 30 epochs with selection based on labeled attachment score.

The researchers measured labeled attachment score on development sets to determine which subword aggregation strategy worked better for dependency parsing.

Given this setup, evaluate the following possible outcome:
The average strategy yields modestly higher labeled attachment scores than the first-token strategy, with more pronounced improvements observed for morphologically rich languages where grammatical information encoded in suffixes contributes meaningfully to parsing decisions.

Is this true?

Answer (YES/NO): NO